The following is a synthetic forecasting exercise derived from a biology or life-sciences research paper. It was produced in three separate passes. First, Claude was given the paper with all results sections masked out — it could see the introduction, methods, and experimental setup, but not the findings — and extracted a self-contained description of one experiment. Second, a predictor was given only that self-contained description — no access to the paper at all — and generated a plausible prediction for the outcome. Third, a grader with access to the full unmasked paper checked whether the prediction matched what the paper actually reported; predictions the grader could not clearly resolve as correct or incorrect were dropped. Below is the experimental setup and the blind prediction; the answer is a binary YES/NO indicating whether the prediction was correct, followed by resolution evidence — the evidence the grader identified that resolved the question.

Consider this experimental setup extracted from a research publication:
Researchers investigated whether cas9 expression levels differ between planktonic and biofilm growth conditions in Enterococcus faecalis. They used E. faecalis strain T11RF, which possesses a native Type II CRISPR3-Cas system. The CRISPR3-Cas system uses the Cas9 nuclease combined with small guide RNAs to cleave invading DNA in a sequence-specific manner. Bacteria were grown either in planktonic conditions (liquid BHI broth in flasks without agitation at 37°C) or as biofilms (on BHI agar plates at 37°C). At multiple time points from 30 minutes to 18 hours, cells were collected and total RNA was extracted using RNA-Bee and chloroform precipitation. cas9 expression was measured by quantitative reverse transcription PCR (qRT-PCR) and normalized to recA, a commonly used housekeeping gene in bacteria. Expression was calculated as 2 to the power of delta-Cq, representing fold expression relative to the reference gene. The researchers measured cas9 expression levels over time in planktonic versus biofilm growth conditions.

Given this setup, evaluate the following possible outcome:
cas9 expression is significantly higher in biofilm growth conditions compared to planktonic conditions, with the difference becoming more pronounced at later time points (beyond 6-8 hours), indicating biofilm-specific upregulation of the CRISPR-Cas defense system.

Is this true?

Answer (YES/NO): NO